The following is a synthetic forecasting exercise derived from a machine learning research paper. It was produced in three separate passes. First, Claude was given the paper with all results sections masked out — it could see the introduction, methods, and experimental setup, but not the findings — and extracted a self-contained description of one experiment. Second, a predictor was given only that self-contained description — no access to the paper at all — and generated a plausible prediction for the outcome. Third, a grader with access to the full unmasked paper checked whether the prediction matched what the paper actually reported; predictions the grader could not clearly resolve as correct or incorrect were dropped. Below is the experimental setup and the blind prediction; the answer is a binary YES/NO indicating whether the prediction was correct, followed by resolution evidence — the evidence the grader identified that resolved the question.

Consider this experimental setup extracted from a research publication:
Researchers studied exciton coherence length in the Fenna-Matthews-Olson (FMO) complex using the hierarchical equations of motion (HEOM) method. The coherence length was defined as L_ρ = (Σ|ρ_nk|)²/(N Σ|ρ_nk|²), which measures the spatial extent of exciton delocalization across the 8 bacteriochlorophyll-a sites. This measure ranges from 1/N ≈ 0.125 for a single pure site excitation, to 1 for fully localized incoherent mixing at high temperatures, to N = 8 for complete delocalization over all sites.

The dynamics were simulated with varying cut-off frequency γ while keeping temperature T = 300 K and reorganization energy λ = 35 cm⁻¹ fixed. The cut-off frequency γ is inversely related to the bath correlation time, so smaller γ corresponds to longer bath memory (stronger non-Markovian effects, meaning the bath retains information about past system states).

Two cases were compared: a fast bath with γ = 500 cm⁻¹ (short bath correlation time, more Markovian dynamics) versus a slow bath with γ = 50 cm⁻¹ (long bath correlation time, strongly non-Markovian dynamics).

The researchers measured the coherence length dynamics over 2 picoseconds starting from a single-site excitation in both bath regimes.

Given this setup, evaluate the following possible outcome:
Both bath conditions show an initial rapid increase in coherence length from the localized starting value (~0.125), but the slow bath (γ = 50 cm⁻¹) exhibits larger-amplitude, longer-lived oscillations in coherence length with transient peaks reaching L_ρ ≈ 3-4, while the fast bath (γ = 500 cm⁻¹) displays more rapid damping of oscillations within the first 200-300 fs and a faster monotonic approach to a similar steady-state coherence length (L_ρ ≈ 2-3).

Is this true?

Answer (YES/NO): NO